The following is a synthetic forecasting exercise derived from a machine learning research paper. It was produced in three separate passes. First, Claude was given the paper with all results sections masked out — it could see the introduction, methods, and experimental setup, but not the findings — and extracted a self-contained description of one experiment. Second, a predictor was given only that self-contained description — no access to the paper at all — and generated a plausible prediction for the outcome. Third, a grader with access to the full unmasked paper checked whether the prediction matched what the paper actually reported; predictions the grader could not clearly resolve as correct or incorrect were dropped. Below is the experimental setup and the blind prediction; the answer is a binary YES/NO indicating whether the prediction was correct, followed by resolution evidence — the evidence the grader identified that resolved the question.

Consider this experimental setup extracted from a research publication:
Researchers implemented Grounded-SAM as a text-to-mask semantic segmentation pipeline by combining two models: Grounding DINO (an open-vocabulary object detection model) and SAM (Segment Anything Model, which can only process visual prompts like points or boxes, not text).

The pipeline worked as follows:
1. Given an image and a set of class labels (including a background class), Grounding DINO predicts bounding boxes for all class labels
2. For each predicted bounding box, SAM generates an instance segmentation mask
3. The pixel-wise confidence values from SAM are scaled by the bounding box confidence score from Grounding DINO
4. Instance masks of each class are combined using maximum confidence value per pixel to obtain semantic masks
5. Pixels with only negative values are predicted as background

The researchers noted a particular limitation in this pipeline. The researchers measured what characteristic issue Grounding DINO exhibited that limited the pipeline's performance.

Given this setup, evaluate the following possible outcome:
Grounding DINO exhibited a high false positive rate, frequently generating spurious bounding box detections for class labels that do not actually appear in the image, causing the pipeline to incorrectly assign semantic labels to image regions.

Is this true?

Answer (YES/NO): NO